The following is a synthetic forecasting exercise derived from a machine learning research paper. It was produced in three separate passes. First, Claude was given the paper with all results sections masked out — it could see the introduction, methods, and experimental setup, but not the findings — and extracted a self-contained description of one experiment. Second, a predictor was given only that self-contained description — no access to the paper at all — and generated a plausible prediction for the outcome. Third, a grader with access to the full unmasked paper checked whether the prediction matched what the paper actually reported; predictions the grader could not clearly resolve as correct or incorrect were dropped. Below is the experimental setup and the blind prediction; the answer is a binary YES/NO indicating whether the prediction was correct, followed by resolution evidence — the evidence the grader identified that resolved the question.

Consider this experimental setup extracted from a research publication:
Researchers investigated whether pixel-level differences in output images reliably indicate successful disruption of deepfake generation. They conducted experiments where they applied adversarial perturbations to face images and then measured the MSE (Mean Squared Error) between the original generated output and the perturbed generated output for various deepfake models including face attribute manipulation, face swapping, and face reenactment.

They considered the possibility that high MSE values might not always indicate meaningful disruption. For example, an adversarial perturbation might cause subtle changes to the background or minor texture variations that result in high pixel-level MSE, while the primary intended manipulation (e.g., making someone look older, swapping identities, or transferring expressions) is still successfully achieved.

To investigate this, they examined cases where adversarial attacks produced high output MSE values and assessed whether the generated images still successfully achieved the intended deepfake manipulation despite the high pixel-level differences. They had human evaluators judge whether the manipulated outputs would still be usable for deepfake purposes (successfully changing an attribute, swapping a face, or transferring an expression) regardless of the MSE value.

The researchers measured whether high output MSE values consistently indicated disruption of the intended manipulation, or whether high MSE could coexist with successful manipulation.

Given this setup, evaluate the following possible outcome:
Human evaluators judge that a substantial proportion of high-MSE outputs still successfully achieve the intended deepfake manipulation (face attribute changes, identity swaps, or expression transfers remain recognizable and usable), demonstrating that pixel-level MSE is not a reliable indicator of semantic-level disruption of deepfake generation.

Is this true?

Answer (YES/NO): YES